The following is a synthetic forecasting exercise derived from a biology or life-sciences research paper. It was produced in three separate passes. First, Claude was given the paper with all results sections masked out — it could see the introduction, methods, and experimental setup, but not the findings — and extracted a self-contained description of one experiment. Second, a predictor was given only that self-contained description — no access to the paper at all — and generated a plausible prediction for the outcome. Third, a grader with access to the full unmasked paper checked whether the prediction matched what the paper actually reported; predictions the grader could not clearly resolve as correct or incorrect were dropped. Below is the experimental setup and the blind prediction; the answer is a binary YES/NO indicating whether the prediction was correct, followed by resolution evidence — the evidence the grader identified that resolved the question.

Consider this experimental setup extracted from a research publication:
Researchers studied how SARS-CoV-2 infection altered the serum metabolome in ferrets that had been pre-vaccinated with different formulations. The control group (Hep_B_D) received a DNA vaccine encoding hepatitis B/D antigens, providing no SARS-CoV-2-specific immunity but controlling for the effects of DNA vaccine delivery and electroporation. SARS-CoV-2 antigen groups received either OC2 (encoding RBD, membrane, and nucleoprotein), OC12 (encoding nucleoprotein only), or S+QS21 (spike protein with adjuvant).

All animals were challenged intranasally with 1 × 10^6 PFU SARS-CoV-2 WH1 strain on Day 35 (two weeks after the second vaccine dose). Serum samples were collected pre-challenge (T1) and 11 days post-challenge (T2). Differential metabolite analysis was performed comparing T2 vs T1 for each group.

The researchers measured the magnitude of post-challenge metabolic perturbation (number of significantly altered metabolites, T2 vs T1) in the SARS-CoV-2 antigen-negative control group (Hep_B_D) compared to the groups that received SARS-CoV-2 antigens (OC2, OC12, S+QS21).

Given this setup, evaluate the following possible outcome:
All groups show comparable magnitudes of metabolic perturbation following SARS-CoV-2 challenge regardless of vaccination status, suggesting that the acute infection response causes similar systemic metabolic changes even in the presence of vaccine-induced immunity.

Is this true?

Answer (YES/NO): NO